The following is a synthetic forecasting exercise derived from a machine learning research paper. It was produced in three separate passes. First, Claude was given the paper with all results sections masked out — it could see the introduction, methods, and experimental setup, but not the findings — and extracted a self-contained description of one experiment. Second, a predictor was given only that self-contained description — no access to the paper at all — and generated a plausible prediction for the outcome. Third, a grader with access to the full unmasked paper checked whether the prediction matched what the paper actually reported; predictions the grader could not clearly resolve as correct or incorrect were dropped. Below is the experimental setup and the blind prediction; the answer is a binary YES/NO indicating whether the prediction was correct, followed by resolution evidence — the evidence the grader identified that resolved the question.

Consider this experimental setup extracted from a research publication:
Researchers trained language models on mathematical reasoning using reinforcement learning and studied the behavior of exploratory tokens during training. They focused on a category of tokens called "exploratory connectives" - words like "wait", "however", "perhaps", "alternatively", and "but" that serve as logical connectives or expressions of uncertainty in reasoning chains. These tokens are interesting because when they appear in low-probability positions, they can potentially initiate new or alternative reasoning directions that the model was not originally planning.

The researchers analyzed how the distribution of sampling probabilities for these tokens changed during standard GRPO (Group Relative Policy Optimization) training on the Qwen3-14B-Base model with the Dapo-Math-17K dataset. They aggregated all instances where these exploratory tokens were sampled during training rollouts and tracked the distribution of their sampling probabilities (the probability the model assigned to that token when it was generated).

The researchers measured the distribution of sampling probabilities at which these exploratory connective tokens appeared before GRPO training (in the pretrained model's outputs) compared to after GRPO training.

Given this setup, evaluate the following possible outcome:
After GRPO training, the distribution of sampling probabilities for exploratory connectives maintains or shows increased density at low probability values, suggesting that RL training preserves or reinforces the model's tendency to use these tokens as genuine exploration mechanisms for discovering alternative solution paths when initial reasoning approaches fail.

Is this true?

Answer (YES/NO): NO